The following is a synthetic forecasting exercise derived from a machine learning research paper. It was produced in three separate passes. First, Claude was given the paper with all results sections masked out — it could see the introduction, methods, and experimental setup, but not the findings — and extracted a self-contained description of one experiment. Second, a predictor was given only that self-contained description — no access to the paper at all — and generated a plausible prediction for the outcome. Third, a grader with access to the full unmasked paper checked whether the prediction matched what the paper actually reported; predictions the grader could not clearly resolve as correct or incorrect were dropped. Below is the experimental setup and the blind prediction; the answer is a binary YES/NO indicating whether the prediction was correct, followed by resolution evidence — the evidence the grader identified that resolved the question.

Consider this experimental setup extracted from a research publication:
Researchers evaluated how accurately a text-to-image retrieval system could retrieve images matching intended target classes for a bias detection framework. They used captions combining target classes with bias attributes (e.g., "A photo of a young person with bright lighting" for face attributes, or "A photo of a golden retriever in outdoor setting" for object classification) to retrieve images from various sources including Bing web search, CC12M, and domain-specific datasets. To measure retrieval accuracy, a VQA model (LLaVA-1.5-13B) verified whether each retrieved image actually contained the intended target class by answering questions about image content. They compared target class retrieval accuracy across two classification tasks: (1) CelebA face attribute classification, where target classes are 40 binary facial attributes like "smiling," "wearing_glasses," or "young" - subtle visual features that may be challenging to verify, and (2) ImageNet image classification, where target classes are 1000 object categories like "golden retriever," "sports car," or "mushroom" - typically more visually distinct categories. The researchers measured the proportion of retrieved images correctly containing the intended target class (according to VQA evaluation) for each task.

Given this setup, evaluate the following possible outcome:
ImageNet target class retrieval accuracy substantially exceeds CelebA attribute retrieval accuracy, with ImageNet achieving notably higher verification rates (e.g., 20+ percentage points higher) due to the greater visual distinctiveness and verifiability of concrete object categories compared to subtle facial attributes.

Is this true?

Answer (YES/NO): NO